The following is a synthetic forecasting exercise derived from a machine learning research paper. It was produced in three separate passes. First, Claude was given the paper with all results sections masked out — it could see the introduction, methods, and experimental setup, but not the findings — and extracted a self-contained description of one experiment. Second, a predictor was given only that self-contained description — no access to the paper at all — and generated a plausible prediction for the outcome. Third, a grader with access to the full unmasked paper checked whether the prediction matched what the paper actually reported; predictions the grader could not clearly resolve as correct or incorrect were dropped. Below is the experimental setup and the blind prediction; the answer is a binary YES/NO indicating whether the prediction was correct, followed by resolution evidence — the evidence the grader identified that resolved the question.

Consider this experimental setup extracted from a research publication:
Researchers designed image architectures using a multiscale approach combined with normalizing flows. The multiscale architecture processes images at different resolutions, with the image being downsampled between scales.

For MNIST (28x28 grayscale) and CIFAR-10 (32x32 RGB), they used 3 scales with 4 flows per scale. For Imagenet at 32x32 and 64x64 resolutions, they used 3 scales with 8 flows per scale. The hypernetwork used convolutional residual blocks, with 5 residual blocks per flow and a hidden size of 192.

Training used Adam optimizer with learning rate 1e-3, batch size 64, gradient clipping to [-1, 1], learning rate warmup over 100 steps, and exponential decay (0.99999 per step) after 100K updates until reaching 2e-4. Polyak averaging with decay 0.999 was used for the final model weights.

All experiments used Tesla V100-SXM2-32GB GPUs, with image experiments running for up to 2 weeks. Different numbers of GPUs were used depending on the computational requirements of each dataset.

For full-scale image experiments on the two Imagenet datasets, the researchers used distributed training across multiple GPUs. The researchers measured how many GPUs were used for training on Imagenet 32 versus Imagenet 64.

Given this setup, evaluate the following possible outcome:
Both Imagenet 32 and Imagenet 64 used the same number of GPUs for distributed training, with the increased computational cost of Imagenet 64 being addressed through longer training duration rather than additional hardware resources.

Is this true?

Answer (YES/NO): NO